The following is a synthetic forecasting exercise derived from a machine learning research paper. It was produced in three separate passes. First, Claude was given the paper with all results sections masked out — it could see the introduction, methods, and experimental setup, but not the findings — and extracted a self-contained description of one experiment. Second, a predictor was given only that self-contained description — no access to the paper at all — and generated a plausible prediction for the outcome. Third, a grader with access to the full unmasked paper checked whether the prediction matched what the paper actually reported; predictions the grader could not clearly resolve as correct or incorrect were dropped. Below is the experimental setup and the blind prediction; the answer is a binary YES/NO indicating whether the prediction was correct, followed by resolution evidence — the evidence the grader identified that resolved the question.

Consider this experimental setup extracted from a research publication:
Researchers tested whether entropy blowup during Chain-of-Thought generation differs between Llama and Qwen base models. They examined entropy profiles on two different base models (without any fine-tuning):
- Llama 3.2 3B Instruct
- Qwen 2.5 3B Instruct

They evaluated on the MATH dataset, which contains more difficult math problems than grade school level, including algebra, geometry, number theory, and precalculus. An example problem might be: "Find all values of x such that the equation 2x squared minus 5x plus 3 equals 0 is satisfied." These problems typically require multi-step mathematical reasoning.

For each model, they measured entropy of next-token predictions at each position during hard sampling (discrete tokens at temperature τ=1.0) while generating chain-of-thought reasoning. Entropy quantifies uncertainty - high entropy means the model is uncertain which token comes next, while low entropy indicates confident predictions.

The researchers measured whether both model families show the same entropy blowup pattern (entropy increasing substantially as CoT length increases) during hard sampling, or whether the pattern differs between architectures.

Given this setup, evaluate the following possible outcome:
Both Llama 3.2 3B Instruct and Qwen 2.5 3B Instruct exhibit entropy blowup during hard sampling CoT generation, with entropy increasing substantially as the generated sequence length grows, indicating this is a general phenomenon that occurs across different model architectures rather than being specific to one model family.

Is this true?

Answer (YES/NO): NO